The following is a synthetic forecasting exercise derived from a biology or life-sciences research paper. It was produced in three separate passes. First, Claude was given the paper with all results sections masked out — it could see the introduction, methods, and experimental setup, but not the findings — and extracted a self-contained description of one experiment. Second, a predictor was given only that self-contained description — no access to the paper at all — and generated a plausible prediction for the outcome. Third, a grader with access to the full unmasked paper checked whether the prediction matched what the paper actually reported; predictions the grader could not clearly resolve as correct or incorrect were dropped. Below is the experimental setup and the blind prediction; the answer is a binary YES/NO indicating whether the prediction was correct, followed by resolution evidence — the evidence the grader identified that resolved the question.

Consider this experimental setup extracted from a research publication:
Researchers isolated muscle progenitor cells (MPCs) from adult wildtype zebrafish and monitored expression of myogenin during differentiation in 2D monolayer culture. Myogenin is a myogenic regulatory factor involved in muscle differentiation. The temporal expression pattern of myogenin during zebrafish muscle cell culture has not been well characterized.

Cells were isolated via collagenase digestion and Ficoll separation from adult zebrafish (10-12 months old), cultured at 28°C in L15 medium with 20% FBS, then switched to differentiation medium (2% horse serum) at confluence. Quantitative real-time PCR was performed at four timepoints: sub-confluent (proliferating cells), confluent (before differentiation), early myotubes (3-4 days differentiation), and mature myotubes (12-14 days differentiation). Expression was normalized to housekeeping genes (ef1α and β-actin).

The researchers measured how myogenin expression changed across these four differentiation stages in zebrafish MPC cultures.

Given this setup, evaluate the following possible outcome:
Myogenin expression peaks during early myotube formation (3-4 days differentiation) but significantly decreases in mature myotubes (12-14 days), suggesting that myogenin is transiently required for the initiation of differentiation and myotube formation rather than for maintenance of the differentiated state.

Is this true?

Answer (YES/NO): YES